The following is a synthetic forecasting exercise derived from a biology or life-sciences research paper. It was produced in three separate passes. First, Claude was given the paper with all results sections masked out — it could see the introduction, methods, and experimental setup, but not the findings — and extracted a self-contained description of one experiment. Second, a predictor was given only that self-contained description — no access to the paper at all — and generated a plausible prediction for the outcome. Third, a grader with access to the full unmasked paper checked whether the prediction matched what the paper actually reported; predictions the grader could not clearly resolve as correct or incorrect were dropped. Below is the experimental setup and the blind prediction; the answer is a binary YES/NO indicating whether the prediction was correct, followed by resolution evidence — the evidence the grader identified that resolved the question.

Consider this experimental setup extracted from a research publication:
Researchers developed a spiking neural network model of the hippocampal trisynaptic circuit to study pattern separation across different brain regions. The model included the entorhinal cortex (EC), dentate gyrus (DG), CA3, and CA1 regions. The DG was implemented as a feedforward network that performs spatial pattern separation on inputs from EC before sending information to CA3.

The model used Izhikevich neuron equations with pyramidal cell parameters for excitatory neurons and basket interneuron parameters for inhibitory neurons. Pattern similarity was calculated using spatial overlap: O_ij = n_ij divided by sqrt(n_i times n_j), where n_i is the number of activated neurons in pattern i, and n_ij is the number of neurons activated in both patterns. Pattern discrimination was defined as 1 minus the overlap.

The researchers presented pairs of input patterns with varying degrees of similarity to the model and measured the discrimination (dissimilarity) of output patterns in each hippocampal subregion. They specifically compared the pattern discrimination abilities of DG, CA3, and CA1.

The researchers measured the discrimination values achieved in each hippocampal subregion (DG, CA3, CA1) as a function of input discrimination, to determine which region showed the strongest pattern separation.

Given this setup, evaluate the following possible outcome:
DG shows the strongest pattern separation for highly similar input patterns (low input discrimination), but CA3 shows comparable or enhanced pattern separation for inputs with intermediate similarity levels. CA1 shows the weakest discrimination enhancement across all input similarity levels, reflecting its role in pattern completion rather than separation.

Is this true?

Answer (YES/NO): NO